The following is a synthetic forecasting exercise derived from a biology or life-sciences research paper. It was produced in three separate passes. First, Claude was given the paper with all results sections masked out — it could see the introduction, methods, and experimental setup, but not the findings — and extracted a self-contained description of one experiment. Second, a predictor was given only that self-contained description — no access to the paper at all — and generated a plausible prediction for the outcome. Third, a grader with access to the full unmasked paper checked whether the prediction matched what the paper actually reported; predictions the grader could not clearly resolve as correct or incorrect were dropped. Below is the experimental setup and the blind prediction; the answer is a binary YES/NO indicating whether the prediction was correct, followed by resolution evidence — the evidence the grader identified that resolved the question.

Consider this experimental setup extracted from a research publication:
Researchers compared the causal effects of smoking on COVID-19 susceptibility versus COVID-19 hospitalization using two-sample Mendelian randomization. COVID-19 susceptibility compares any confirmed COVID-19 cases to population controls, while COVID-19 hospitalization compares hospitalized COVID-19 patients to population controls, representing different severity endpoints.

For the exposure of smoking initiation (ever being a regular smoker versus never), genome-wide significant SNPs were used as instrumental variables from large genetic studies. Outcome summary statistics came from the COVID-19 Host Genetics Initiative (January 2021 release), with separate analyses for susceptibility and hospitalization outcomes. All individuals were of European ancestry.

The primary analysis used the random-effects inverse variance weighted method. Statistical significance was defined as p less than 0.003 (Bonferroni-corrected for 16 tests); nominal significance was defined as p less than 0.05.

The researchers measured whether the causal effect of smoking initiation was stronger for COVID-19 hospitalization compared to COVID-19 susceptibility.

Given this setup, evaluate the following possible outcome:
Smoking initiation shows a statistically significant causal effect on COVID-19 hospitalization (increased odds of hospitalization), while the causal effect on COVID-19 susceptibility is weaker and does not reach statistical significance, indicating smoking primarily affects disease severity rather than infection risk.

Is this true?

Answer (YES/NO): NO